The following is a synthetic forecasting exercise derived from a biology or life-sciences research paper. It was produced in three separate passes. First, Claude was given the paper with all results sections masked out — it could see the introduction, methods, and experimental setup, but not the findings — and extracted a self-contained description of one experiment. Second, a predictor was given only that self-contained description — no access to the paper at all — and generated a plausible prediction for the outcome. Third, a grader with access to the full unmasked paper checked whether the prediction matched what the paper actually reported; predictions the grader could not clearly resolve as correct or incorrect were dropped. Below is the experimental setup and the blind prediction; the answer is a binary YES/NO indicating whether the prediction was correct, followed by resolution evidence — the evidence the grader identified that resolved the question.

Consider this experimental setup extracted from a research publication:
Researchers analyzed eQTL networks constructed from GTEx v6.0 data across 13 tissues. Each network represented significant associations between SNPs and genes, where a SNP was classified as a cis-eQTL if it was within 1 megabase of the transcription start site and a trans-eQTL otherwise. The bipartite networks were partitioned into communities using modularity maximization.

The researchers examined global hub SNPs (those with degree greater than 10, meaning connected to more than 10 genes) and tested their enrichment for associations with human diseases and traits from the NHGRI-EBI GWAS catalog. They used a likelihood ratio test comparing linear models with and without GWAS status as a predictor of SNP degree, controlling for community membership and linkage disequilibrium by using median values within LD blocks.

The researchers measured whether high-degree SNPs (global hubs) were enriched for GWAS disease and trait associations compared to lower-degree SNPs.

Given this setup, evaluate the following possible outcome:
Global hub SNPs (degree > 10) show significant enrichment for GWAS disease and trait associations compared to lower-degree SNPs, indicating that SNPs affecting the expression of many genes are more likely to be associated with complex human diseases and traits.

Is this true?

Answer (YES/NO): NO